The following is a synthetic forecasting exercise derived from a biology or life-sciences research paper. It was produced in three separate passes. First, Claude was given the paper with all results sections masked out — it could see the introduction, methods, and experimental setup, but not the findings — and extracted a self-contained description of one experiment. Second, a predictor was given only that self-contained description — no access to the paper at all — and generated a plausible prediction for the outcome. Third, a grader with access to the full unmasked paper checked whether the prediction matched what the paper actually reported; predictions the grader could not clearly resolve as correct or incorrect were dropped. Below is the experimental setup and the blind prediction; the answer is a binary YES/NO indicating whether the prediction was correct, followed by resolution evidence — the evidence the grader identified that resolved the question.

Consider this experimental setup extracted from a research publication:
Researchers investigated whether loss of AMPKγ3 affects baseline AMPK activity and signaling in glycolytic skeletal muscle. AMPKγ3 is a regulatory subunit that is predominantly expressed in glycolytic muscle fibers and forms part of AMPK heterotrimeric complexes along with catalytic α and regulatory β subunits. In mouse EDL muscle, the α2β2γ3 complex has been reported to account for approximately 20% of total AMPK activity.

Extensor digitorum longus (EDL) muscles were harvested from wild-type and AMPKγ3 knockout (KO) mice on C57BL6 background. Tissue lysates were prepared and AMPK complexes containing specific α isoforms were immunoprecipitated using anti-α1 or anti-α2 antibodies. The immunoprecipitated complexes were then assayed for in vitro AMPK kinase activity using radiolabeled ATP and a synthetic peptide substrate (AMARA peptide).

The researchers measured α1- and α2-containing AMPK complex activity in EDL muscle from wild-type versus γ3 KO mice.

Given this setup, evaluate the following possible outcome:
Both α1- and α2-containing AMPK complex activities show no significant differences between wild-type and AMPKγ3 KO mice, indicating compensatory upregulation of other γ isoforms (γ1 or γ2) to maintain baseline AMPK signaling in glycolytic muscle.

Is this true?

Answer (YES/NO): NO